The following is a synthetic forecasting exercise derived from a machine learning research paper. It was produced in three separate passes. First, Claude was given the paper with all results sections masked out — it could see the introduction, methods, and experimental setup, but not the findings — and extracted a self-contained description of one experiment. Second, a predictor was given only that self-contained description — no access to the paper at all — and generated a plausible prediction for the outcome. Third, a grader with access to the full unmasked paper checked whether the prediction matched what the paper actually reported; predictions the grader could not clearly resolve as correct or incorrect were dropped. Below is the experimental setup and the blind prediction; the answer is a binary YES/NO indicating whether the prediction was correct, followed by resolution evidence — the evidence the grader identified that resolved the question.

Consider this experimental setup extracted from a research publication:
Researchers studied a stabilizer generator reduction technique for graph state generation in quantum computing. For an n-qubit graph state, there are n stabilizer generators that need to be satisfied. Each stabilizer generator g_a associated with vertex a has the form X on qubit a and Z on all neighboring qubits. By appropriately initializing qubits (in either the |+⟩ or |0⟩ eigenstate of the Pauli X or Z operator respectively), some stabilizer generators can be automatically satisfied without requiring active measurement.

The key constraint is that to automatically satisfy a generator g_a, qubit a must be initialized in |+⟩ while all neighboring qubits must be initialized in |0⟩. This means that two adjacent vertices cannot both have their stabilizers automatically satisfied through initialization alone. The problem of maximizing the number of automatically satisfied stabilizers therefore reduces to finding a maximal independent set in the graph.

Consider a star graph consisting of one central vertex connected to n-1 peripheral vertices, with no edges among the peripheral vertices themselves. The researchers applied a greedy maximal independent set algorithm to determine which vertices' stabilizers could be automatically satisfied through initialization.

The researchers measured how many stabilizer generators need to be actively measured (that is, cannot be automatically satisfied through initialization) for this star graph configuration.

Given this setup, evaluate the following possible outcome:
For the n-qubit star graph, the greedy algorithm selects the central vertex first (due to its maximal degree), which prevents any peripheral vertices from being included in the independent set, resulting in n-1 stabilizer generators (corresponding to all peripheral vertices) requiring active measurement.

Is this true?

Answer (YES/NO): NO